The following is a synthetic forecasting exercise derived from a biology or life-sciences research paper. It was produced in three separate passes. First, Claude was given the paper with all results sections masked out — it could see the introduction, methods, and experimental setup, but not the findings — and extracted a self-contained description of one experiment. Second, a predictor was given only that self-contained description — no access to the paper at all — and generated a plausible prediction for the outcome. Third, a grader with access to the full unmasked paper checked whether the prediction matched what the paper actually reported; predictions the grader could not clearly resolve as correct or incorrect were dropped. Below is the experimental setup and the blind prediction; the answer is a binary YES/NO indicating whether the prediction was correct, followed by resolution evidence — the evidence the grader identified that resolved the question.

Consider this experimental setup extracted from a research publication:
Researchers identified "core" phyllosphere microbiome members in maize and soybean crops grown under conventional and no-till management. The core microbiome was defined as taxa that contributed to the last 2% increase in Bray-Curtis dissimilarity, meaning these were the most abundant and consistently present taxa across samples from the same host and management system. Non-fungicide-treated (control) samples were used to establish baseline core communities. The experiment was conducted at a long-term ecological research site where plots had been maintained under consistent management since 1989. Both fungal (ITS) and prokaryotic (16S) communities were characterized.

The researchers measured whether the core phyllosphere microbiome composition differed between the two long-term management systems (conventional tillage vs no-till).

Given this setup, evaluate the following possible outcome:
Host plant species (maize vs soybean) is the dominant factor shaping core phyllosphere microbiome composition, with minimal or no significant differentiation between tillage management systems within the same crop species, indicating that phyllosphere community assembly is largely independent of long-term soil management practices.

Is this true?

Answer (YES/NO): NO